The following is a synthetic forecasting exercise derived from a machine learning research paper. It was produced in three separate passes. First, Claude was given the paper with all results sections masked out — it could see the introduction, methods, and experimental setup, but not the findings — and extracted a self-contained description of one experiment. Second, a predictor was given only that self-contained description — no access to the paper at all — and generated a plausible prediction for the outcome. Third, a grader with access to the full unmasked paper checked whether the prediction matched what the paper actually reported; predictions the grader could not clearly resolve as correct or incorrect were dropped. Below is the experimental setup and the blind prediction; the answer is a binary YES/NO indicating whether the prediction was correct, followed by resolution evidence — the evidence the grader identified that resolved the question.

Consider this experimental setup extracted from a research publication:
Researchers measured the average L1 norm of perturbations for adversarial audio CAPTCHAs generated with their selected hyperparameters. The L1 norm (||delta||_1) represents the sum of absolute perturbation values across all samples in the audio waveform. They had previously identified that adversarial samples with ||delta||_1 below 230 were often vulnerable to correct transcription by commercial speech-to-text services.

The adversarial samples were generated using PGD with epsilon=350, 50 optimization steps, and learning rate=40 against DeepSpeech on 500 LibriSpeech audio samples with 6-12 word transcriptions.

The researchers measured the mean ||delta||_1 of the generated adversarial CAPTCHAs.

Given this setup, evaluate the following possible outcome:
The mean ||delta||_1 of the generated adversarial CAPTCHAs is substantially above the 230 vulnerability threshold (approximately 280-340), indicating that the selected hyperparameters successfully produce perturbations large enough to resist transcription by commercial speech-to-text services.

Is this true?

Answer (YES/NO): NO